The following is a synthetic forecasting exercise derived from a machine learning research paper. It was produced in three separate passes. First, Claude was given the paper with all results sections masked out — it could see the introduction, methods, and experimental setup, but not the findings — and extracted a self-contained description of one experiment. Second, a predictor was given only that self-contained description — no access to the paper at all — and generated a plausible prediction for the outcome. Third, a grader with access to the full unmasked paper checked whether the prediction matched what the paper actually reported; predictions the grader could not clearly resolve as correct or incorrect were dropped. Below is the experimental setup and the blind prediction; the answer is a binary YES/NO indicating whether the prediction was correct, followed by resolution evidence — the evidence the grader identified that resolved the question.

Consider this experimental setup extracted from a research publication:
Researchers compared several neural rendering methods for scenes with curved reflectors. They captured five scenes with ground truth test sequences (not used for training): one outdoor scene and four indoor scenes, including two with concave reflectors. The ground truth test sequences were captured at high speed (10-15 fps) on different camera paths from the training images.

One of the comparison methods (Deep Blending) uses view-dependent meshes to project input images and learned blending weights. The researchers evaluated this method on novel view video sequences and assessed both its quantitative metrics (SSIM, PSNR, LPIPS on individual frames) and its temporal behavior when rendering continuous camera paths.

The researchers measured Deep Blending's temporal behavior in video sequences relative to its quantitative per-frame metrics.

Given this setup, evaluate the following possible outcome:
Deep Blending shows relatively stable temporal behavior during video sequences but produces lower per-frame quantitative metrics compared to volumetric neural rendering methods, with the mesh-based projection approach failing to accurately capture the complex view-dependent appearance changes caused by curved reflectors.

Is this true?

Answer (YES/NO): NO